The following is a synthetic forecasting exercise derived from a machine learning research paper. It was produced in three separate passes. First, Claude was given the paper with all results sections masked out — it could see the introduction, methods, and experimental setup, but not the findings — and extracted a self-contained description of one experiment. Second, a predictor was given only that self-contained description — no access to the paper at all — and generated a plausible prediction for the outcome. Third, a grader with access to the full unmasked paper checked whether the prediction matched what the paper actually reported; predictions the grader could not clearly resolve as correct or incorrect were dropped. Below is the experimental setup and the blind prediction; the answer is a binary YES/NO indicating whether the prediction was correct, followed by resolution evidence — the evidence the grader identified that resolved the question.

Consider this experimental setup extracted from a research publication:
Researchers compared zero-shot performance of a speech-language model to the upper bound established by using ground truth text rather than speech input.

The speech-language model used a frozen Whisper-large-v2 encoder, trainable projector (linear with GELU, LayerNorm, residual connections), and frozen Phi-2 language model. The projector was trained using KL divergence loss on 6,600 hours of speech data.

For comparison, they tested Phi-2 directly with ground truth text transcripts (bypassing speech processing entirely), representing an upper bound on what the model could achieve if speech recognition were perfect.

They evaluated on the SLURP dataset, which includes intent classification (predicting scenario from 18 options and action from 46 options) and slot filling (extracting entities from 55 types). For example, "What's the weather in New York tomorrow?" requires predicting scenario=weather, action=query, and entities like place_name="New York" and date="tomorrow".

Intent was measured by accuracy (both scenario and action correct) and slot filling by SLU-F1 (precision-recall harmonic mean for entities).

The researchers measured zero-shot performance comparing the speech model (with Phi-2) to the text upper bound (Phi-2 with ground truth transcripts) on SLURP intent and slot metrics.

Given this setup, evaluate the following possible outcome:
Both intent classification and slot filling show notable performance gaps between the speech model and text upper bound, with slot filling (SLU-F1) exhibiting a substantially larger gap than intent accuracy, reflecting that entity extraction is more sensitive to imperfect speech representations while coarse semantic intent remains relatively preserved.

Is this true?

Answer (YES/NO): NO